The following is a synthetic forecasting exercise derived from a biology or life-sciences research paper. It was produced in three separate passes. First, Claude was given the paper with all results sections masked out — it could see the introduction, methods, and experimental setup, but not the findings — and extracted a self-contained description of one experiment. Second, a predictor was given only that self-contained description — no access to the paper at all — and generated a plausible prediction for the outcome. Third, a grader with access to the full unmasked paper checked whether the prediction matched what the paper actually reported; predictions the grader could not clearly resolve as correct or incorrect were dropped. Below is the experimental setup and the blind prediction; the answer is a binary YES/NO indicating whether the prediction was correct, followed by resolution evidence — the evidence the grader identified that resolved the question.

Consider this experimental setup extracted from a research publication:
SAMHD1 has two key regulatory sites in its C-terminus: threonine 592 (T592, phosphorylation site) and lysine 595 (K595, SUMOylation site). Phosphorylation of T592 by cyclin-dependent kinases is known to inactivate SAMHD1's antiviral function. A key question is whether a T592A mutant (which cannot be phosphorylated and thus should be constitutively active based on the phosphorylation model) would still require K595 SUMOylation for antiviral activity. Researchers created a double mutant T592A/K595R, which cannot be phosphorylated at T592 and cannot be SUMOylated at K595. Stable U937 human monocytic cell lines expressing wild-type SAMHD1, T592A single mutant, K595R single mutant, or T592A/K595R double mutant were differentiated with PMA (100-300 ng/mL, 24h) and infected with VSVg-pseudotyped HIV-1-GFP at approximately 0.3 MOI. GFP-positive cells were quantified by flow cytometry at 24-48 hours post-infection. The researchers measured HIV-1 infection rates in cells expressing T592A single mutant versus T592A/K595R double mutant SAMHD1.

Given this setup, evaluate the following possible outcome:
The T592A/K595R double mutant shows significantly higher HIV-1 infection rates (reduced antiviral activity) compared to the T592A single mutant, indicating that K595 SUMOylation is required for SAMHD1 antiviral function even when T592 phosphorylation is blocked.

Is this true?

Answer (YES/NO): YES